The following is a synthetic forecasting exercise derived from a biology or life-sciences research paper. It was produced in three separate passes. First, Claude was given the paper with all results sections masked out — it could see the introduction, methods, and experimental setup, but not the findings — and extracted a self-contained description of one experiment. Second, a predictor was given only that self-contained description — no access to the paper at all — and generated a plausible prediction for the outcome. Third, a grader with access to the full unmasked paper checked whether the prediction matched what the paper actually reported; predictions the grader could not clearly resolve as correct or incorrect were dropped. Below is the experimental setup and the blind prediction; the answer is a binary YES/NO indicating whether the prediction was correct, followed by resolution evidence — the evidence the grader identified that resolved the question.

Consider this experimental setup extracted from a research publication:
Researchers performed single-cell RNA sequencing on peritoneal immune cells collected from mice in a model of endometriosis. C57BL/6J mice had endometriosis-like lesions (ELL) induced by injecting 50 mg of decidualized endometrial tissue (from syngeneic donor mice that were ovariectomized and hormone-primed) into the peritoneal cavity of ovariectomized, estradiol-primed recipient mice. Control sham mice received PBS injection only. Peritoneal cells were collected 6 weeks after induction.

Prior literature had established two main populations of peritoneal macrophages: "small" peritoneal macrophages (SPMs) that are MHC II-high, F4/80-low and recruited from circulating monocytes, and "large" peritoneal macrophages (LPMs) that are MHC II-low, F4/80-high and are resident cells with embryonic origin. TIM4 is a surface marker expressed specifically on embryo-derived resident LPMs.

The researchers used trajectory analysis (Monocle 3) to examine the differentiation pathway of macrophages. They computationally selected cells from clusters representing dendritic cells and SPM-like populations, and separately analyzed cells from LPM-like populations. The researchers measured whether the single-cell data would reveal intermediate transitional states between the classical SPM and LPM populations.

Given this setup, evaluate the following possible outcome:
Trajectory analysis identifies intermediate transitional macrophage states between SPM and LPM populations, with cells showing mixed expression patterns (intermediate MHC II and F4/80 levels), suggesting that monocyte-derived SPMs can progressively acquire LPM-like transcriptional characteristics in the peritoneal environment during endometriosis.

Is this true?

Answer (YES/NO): YES